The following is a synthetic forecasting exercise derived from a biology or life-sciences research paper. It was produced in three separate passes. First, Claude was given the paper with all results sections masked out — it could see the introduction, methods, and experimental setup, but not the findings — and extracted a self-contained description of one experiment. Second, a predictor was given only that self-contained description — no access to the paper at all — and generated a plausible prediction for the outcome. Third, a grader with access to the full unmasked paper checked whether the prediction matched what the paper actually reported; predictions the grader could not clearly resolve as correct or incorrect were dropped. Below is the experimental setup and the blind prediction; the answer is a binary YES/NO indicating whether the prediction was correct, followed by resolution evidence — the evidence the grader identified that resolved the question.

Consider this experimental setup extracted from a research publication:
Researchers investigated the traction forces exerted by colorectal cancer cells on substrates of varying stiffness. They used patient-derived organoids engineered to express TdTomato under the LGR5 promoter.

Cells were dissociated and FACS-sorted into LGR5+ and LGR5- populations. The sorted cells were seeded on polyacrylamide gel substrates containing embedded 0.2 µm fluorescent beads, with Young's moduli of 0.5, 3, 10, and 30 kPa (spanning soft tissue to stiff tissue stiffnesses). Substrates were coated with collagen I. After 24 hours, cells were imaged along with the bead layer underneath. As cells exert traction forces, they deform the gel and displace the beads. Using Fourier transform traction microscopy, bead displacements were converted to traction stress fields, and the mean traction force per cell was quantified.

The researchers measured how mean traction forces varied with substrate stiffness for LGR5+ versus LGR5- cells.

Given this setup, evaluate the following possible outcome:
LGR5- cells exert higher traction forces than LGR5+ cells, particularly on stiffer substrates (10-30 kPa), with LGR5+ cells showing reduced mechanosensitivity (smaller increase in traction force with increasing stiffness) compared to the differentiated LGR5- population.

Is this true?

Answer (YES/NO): NO